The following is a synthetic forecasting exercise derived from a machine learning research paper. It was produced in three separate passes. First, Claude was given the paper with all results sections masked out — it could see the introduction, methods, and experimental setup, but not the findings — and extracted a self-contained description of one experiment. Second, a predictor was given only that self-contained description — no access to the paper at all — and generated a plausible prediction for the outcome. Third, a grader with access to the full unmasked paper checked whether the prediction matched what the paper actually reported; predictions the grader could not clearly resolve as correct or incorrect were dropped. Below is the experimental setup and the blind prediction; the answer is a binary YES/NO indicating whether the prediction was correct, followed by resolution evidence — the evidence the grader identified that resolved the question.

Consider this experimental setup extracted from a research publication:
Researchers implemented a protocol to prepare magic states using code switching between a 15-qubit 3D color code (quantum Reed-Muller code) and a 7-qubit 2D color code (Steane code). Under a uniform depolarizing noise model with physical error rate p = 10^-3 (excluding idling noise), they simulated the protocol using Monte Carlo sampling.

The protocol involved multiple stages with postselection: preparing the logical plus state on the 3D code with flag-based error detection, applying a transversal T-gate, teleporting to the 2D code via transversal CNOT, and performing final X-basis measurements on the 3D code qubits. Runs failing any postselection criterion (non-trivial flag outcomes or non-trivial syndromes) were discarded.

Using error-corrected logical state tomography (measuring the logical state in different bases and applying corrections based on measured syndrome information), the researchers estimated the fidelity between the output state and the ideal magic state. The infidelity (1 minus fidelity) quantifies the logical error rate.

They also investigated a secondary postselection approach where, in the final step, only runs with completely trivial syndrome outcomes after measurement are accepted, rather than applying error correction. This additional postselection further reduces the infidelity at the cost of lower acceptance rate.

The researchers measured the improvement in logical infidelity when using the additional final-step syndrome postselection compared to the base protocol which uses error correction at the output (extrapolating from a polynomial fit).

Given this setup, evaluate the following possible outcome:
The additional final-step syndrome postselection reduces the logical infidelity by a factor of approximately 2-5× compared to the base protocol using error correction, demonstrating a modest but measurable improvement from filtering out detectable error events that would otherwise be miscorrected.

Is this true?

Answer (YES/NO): NO